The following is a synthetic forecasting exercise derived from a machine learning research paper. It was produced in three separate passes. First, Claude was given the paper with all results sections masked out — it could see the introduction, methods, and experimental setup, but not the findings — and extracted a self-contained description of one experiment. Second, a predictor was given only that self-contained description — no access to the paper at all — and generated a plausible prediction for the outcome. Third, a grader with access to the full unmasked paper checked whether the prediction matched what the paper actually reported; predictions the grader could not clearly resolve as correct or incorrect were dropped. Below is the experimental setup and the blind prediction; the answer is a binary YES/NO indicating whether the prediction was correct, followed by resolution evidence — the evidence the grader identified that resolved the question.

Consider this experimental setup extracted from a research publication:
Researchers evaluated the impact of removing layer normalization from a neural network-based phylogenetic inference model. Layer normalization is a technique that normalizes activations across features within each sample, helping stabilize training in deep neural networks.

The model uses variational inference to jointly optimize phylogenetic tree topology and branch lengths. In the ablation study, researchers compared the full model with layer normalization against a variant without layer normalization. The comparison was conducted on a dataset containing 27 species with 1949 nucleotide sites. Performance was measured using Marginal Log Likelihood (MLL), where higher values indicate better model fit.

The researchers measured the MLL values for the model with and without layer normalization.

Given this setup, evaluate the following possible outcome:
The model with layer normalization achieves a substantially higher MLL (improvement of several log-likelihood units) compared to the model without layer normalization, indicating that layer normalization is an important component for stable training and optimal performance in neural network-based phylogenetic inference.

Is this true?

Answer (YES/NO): YES